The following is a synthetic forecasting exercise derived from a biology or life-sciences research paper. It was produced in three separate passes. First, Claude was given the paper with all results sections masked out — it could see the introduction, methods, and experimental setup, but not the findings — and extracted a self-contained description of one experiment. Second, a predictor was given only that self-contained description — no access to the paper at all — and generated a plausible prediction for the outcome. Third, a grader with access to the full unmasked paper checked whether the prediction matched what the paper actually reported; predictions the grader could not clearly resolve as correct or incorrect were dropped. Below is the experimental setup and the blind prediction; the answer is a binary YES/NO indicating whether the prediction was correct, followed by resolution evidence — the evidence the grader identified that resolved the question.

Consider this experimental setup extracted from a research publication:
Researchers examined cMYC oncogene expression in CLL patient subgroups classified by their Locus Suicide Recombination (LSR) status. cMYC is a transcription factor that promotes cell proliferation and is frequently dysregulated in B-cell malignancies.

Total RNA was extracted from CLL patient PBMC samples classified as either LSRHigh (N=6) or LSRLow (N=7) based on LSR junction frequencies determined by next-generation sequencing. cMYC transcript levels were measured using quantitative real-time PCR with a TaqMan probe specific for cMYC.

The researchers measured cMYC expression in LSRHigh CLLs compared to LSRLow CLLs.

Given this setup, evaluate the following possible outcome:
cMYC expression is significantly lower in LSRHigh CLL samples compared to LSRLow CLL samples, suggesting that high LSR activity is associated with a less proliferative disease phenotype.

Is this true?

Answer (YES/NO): NO